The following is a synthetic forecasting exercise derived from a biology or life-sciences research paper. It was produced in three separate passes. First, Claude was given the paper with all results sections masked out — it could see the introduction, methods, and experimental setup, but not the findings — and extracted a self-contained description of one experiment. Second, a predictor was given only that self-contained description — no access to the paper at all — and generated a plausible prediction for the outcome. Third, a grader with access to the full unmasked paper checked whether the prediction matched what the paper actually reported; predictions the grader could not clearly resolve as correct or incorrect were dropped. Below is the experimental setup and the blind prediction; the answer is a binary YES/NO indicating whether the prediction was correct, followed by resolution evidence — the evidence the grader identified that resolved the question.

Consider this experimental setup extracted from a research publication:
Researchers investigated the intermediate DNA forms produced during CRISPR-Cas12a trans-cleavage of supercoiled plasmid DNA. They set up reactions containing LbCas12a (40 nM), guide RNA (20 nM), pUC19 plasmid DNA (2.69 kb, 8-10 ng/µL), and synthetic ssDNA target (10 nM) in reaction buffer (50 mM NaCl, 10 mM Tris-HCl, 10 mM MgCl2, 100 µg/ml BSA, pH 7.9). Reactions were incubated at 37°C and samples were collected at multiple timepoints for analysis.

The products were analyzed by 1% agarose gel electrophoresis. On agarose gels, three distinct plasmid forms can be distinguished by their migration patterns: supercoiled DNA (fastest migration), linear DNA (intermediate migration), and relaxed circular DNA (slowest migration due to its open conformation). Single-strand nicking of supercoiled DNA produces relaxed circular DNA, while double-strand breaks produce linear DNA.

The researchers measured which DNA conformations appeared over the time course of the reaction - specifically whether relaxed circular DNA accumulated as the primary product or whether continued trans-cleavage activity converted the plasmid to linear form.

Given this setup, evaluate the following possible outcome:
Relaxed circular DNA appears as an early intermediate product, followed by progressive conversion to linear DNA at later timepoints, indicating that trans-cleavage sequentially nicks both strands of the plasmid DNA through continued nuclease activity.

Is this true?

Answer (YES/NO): YES